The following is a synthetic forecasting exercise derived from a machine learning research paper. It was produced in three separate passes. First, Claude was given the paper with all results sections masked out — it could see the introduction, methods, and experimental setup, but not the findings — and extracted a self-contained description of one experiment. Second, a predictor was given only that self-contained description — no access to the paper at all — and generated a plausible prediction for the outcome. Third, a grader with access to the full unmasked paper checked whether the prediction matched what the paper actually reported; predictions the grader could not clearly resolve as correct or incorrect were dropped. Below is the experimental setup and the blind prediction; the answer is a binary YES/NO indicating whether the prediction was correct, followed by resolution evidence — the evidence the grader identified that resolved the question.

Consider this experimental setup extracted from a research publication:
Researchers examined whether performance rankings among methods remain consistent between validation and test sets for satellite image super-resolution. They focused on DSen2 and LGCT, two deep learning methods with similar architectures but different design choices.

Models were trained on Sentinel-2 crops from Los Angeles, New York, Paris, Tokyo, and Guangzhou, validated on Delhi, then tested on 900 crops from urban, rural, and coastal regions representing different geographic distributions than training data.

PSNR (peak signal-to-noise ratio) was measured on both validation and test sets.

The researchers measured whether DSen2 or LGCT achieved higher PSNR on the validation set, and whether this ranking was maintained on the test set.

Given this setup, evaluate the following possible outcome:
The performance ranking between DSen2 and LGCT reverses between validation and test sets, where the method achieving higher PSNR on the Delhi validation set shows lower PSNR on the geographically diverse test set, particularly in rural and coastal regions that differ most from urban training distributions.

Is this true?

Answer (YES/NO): NO